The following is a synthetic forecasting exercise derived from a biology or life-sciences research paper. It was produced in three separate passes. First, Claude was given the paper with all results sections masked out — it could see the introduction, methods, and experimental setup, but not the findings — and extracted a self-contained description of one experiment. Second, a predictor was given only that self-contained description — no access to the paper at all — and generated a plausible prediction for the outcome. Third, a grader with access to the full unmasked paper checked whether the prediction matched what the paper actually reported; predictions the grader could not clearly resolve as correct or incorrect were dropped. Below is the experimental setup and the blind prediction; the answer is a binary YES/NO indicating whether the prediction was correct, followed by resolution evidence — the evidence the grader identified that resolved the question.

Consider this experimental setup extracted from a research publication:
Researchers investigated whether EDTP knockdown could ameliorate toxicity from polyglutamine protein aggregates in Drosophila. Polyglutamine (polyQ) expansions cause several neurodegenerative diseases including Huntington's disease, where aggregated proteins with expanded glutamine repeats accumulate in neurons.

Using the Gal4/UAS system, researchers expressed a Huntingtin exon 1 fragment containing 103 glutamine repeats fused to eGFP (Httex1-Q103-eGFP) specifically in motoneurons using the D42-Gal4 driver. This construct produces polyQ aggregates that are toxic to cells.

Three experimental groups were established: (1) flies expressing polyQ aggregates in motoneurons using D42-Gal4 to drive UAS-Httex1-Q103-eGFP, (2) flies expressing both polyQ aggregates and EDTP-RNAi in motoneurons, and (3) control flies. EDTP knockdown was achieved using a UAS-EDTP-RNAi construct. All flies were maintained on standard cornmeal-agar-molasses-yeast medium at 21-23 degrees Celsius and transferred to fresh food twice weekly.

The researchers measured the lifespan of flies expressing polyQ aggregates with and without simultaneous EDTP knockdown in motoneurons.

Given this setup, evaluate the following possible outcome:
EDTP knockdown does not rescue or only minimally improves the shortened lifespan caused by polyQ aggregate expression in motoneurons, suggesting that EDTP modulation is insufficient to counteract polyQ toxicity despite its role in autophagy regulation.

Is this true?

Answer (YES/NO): NO